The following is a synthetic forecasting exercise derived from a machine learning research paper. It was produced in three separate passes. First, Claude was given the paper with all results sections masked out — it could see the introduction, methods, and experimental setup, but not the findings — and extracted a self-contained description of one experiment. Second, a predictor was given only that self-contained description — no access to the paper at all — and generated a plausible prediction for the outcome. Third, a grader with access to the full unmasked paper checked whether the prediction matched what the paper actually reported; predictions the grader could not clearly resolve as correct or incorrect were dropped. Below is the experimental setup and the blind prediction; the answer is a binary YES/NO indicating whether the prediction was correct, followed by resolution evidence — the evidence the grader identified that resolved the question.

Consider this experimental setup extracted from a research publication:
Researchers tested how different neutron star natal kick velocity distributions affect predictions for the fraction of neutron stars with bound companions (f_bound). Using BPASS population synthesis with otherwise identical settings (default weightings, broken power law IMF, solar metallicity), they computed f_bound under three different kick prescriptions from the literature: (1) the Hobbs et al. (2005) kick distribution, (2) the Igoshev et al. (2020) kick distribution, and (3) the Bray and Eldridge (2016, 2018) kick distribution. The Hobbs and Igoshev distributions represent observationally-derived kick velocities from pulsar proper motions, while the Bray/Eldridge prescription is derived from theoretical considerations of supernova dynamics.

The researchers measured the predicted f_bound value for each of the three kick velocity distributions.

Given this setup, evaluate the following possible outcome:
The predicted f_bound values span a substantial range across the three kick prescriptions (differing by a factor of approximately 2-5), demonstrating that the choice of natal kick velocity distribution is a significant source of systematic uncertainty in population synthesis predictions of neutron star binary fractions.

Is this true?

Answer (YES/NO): YES